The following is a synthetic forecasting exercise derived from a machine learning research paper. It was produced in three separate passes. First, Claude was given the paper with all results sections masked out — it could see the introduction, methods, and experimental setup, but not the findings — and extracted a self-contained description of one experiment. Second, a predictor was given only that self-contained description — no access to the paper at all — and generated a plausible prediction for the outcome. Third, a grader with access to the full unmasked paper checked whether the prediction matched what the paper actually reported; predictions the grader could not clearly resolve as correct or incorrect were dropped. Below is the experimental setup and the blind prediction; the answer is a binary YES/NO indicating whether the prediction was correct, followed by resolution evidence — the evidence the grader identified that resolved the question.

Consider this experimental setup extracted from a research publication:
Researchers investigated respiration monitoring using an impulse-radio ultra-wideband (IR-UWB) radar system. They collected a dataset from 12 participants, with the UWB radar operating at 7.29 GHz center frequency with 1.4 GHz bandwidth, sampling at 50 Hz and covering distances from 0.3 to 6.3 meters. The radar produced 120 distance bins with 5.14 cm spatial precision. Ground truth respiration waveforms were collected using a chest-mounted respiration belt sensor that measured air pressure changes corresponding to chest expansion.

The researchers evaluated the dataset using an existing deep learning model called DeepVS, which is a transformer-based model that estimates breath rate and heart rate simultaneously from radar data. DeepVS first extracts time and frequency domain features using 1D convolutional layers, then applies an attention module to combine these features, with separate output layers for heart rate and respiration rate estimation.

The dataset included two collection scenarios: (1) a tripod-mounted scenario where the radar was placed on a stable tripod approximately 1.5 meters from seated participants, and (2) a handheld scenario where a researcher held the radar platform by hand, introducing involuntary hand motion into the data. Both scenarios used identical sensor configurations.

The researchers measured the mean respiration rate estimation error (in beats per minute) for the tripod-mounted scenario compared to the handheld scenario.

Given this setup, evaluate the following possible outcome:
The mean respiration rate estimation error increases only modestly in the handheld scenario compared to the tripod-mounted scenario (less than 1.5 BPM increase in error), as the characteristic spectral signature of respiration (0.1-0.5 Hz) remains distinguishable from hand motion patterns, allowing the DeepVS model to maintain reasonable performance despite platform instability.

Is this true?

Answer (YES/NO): NO